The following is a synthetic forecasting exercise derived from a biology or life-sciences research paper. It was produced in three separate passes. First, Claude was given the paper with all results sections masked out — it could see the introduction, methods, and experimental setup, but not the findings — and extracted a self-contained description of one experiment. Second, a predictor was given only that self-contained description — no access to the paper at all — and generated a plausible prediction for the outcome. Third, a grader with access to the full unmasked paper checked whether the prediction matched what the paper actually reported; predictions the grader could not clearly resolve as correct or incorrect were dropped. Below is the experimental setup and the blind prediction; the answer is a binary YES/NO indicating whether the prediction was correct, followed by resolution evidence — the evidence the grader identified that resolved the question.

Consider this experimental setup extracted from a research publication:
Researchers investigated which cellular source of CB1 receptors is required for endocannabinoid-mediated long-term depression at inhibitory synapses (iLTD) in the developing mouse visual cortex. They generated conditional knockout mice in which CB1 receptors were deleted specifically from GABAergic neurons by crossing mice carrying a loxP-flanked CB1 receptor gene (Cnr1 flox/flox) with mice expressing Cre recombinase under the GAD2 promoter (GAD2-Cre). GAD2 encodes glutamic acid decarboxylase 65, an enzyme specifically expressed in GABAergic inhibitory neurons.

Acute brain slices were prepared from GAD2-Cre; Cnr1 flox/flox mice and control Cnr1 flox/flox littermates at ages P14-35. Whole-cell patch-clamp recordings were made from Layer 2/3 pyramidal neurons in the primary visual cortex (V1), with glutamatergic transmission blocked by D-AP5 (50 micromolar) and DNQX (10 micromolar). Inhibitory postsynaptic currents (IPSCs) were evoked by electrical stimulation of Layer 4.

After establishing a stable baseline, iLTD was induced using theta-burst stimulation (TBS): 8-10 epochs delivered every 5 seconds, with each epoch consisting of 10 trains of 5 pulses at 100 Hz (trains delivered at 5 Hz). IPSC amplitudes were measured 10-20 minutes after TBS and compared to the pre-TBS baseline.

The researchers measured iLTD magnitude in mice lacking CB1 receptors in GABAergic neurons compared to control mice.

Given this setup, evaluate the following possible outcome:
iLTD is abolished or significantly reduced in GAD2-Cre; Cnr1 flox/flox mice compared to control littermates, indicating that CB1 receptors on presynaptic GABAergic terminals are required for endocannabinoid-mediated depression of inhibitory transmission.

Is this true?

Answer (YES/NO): NO